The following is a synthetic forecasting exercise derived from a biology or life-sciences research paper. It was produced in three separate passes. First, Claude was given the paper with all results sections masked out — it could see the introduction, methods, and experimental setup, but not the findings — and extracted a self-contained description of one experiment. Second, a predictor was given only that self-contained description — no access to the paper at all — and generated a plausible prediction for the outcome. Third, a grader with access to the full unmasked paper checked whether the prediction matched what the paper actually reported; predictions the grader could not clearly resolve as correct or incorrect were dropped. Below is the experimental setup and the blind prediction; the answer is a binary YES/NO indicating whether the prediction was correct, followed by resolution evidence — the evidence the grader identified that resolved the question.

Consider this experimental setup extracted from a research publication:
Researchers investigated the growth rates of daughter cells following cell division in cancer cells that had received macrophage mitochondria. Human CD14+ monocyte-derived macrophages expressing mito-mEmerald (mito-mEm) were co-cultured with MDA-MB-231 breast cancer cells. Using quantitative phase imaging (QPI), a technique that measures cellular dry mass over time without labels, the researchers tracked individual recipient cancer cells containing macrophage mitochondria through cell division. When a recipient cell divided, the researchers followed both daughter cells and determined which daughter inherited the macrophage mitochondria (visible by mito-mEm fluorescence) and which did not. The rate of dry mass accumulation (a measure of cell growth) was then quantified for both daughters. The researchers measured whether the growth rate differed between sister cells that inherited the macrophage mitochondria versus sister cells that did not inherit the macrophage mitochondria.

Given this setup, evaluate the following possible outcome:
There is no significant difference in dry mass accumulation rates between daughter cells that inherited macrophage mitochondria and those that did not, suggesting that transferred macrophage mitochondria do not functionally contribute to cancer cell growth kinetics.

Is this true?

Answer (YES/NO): NO